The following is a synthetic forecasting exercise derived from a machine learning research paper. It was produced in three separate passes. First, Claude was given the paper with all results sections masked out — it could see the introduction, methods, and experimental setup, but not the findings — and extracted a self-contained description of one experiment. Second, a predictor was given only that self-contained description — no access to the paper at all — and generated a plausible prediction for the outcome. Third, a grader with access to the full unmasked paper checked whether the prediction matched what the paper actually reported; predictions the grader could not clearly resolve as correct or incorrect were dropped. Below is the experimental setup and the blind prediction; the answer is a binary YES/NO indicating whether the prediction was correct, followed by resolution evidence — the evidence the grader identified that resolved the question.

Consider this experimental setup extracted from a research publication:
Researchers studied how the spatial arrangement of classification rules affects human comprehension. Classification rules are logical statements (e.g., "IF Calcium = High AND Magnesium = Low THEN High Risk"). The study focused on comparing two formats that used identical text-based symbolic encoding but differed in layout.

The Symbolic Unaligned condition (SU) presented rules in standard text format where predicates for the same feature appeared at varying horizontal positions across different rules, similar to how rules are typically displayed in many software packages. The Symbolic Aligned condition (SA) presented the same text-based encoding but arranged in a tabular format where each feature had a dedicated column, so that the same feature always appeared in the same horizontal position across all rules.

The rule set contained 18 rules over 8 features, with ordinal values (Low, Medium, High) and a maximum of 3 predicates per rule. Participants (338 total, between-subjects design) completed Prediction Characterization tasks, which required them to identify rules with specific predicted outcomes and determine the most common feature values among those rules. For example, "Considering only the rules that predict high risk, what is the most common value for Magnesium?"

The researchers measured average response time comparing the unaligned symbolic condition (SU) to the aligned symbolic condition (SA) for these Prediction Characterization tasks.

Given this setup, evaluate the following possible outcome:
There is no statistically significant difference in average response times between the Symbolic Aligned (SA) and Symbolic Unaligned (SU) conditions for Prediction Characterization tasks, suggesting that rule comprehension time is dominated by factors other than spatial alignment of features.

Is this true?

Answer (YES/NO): NO